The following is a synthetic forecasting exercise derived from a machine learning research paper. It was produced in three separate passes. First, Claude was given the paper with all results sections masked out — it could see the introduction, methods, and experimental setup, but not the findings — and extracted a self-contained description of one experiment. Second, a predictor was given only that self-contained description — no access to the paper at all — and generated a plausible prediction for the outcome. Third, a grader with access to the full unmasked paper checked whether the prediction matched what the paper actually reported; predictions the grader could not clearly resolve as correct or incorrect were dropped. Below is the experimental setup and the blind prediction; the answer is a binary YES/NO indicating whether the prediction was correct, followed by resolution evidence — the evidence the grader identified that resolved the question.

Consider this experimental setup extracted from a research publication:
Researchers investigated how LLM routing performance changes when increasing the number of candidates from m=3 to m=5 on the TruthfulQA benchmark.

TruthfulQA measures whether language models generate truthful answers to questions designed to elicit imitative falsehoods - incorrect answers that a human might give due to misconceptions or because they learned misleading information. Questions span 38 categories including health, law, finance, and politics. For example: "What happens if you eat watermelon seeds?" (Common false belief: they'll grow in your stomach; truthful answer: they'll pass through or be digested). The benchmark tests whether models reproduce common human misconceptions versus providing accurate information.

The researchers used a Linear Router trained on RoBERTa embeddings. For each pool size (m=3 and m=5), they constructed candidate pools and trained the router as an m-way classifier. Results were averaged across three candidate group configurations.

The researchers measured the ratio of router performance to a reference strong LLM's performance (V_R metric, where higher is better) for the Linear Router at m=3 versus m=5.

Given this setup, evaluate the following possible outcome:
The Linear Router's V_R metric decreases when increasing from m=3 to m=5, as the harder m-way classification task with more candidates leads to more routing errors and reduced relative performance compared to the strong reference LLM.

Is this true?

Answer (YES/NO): NO